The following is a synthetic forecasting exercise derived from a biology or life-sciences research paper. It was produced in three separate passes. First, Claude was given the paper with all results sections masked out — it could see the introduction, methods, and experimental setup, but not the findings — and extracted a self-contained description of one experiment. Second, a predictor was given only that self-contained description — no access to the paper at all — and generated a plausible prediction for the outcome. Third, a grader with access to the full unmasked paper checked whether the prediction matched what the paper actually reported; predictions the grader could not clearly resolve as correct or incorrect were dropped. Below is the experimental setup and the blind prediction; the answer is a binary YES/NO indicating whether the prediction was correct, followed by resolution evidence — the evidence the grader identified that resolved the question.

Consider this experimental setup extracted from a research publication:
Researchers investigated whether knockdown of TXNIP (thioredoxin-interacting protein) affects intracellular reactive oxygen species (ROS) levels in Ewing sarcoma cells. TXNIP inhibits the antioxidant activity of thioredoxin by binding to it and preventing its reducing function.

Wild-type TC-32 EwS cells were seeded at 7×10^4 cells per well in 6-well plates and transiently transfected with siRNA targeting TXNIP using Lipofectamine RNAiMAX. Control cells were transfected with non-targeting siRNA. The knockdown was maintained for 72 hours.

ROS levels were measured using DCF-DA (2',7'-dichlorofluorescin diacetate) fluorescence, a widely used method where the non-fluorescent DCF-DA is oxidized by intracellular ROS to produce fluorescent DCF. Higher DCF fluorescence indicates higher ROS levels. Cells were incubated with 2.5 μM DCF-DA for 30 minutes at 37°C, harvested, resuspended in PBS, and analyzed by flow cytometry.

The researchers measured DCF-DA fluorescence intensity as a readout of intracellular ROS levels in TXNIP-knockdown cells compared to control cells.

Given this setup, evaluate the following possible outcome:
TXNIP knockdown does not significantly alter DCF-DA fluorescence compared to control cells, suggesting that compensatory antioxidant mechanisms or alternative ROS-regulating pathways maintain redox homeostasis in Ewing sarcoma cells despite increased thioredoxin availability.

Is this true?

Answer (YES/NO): NO